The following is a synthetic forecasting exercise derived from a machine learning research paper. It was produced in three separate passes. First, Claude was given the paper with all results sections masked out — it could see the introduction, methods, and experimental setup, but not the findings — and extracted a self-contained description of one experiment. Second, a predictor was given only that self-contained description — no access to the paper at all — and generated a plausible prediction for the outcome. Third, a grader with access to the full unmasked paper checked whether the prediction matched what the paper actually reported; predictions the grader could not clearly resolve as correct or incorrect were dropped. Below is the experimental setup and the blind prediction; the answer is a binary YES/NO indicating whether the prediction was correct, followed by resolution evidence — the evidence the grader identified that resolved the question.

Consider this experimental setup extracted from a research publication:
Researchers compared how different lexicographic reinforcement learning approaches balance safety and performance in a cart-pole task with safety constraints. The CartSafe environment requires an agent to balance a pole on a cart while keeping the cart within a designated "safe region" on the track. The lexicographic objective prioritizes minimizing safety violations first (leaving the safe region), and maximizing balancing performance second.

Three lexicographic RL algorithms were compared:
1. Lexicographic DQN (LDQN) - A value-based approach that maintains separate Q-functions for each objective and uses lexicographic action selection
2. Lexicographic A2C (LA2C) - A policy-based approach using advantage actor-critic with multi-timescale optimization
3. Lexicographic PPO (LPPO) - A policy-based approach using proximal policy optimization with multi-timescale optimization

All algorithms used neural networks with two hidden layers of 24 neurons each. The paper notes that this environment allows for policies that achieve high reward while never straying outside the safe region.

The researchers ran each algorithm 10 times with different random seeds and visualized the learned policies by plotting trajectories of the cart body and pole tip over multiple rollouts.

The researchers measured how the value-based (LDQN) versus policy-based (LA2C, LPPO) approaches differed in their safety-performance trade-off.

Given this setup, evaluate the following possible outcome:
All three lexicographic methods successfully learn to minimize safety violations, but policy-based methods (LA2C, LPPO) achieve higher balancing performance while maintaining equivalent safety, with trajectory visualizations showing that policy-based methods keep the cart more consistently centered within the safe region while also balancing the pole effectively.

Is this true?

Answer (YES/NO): NO